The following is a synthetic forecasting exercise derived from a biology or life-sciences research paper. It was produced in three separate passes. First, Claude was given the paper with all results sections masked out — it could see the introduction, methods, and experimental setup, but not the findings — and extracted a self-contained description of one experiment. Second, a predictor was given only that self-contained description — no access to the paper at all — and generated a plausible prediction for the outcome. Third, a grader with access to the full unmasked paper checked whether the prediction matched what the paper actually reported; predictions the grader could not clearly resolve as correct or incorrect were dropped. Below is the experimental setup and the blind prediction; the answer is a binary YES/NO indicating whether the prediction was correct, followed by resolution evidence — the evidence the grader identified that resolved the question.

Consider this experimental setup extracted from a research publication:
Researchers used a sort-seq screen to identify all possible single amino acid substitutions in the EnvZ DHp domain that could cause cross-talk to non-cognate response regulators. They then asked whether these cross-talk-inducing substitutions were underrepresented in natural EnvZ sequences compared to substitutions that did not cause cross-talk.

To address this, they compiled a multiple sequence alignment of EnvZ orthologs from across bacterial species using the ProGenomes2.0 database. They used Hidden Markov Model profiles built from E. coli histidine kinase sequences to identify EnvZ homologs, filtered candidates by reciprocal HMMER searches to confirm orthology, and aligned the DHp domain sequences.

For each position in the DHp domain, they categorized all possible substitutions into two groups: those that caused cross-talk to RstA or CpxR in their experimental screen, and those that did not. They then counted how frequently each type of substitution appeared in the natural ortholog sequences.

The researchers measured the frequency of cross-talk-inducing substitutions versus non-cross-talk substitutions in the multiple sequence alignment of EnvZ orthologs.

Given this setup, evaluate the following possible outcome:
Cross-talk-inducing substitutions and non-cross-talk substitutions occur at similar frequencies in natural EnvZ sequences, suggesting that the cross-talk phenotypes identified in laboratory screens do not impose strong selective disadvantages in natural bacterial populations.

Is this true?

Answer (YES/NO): NO